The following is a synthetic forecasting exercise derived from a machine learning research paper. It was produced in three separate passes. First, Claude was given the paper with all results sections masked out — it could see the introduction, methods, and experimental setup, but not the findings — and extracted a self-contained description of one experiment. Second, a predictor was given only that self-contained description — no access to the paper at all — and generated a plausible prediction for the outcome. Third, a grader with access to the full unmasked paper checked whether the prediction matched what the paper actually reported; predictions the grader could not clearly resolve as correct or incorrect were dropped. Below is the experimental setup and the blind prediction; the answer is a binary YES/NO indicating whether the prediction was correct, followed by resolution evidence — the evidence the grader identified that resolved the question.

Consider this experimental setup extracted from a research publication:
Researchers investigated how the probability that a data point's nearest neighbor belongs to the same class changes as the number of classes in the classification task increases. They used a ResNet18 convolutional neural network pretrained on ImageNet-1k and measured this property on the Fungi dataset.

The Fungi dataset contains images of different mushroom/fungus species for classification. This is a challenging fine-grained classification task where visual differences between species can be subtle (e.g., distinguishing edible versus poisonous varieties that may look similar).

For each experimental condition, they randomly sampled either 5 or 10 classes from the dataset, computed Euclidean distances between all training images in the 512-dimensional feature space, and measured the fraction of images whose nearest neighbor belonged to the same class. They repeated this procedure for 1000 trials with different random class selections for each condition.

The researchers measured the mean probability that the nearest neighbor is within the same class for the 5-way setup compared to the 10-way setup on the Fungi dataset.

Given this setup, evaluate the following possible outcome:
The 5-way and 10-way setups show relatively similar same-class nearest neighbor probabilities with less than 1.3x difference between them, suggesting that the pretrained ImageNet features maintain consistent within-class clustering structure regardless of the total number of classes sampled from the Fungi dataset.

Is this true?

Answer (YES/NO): YES